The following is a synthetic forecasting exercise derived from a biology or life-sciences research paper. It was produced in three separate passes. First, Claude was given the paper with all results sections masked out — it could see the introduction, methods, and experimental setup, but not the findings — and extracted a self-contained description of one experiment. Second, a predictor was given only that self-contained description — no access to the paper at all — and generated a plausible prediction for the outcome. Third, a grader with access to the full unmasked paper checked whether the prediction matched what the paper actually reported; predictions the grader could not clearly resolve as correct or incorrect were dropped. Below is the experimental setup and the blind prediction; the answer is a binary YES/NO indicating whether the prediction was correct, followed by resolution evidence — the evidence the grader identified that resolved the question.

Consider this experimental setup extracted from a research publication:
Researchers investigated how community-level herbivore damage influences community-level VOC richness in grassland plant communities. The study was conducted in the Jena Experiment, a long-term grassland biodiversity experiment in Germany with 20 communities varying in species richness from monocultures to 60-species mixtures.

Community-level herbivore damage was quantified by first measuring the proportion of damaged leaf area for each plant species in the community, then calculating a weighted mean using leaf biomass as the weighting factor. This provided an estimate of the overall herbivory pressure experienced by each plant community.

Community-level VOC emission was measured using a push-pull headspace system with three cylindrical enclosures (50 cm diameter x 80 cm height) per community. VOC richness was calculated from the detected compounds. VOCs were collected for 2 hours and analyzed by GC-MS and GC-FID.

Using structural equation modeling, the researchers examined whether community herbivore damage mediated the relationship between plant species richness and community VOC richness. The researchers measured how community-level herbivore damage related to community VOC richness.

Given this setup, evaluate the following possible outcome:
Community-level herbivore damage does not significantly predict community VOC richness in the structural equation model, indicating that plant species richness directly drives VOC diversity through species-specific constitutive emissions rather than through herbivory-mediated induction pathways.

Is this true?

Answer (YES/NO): NO